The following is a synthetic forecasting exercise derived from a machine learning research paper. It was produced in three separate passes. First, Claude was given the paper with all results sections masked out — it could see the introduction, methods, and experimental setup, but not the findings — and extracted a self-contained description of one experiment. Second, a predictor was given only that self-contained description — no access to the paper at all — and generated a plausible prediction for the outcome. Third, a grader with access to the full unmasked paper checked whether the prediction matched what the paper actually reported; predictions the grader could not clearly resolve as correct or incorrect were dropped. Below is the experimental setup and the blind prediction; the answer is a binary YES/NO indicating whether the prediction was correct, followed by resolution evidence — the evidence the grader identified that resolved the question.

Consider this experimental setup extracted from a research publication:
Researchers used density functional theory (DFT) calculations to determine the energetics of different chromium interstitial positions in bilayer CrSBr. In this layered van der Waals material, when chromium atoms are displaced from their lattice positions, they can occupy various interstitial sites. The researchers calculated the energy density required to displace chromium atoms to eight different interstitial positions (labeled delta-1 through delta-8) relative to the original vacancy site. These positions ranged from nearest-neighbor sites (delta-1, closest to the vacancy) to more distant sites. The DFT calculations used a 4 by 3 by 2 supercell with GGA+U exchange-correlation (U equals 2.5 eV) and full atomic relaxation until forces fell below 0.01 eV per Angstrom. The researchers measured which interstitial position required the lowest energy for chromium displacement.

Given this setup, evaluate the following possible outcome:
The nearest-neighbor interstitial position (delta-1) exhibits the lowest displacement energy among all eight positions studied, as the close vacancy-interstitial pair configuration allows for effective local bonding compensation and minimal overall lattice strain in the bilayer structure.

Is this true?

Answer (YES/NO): NO